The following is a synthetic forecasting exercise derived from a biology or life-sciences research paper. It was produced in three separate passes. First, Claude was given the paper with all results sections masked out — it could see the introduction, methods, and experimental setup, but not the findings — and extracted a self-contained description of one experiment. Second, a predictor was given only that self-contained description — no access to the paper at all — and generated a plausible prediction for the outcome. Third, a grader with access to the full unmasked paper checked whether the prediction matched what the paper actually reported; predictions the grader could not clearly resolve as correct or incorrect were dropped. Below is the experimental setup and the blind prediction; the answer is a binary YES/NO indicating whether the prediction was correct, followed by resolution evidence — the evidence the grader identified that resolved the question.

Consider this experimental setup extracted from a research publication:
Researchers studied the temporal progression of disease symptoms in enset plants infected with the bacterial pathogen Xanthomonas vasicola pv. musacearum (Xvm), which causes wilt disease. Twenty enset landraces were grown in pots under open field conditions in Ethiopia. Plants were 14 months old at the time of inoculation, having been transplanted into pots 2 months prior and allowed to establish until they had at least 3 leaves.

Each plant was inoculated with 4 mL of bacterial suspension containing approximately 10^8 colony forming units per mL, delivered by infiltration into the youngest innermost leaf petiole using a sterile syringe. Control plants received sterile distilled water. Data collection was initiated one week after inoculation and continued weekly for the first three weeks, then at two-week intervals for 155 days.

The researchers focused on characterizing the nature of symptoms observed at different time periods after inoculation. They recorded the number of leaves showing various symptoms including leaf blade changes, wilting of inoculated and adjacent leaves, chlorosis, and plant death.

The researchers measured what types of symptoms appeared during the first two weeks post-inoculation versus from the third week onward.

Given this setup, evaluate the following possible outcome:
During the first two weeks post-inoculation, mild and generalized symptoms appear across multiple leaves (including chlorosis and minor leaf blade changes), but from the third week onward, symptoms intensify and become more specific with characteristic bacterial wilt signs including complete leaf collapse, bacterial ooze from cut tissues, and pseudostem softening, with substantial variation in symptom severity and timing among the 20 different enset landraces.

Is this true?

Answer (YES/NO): NO